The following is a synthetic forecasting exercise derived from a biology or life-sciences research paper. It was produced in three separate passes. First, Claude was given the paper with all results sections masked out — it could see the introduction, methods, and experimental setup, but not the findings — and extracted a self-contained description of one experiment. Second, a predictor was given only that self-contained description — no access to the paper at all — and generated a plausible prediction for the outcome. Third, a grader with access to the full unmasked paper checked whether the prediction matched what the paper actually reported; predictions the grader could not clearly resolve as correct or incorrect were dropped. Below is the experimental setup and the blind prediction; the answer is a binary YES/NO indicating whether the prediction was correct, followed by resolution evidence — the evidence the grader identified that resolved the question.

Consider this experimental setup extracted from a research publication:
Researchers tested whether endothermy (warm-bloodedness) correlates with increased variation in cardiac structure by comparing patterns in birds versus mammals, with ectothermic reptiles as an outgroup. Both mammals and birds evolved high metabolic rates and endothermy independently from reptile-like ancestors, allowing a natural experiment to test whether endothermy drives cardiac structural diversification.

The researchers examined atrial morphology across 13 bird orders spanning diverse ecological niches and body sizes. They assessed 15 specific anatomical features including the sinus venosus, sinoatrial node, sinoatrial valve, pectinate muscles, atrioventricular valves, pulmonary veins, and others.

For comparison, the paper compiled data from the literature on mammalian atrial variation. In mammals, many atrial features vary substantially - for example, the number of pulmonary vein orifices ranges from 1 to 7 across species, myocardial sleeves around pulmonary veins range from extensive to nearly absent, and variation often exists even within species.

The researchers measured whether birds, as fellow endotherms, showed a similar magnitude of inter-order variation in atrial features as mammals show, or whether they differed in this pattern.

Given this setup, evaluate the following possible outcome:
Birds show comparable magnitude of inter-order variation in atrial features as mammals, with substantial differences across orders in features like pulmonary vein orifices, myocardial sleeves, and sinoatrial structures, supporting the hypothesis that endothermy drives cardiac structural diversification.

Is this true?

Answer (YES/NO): NO